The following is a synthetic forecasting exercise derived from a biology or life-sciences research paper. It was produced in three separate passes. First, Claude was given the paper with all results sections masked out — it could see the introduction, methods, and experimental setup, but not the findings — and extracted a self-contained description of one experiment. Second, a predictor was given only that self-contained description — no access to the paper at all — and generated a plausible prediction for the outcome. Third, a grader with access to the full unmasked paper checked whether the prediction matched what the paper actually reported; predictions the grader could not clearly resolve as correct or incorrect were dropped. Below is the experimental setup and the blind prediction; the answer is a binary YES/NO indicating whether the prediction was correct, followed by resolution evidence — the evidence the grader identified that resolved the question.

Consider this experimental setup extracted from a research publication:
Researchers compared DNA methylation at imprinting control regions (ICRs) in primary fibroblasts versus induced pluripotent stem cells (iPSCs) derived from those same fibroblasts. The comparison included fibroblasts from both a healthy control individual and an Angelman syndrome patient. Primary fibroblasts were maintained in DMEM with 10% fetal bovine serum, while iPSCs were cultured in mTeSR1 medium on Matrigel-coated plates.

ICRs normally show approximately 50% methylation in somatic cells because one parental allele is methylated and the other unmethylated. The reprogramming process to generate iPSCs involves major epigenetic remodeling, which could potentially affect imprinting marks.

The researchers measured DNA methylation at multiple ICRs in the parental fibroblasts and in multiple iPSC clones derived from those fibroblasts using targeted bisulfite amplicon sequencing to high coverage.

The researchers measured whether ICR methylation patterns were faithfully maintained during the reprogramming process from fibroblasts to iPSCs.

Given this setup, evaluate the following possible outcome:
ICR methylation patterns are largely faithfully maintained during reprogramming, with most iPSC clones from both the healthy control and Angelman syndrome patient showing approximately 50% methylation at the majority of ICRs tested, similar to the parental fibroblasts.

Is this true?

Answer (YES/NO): NO